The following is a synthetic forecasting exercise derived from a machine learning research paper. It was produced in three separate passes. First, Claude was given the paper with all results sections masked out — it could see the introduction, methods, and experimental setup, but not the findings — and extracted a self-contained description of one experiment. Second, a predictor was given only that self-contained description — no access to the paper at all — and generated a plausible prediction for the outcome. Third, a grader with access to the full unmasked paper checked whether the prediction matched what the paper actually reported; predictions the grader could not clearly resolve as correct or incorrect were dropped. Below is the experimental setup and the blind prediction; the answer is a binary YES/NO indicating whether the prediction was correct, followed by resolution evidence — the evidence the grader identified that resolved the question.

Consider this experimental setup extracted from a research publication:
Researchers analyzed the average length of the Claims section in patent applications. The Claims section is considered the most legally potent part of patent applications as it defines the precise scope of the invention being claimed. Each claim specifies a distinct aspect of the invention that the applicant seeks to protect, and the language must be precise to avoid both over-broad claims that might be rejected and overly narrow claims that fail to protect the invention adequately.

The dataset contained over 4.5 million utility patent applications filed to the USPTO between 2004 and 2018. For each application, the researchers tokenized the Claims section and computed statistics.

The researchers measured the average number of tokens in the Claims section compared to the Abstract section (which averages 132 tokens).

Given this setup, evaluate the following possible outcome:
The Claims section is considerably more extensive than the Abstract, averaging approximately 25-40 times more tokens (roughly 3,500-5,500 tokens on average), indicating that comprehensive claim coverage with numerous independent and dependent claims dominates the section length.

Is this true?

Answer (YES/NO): NO